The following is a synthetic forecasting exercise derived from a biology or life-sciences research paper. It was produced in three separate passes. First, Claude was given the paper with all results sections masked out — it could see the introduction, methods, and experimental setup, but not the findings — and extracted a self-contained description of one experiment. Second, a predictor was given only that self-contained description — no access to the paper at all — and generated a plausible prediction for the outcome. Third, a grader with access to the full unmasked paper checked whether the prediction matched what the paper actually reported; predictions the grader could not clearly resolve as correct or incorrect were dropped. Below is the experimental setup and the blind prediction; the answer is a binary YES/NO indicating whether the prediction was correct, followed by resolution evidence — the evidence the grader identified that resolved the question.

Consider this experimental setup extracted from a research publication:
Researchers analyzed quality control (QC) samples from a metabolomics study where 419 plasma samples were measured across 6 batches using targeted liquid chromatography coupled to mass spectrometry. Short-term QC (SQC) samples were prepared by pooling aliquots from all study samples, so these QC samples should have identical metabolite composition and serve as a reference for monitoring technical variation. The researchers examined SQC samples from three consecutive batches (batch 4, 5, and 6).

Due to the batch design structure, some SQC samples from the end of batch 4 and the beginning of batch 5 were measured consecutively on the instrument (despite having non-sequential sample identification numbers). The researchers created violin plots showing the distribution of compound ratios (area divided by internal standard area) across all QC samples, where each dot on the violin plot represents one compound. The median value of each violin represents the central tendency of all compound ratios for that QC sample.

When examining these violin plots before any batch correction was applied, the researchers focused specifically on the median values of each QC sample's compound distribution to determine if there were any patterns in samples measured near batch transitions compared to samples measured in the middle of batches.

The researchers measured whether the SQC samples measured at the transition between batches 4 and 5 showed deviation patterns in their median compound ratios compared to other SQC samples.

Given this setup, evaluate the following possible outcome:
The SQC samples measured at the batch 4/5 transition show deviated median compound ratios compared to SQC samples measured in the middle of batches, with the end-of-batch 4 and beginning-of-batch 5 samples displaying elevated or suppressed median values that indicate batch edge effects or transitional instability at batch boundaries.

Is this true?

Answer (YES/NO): YES